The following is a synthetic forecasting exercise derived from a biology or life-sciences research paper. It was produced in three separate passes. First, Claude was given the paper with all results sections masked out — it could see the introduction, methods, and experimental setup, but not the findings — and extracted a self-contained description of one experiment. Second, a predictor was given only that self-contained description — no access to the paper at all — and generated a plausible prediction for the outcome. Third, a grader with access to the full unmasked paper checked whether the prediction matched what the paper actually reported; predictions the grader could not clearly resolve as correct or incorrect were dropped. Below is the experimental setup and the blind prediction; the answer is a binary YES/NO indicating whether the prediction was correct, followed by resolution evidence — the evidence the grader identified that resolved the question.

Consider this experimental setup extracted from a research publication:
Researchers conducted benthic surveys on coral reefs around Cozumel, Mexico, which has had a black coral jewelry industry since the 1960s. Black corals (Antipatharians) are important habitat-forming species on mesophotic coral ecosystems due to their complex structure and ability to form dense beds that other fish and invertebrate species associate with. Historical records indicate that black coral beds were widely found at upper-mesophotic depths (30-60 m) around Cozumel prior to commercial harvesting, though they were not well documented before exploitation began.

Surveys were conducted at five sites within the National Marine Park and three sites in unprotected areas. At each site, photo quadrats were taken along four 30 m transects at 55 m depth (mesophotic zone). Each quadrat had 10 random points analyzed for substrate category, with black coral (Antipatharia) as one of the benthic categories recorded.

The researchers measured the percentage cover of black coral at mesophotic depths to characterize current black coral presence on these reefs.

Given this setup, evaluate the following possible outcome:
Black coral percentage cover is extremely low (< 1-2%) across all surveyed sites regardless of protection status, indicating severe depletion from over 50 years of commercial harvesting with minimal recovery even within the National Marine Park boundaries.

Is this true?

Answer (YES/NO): NO